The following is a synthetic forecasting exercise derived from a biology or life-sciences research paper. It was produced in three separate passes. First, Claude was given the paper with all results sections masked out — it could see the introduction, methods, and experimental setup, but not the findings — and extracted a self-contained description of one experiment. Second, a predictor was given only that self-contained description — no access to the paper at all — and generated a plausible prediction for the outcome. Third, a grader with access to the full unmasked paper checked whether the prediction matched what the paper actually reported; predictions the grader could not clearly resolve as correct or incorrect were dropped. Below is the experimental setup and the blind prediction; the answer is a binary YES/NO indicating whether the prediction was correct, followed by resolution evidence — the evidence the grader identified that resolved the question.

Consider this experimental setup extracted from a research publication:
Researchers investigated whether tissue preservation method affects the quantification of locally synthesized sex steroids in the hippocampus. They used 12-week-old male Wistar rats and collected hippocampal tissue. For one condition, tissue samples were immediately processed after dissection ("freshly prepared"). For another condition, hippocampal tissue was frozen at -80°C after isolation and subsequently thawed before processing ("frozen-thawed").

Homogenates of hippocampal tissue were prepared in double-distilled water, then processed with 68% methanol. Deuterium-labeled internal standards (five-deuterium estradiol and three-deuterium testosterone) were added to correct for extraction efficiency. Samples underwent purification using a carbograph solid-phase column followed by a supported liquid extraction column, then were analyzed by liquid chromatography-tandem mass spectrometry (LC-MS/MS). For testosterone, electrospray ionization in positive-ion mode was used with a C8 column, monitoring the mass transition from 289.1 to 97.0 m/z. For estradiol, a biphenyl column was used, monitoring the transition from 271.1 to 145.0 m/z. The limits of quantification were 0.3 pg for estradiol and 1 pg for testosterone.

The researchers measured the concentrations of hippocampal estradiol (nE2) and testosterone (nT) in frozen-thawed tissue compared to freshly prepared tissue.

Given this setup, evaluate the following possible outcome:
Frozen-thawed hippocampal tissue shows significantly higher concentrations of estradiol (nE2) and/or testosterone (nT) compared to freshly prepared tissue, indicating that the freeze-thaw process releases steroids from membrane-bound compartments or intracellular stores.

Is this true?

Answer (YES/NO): NO